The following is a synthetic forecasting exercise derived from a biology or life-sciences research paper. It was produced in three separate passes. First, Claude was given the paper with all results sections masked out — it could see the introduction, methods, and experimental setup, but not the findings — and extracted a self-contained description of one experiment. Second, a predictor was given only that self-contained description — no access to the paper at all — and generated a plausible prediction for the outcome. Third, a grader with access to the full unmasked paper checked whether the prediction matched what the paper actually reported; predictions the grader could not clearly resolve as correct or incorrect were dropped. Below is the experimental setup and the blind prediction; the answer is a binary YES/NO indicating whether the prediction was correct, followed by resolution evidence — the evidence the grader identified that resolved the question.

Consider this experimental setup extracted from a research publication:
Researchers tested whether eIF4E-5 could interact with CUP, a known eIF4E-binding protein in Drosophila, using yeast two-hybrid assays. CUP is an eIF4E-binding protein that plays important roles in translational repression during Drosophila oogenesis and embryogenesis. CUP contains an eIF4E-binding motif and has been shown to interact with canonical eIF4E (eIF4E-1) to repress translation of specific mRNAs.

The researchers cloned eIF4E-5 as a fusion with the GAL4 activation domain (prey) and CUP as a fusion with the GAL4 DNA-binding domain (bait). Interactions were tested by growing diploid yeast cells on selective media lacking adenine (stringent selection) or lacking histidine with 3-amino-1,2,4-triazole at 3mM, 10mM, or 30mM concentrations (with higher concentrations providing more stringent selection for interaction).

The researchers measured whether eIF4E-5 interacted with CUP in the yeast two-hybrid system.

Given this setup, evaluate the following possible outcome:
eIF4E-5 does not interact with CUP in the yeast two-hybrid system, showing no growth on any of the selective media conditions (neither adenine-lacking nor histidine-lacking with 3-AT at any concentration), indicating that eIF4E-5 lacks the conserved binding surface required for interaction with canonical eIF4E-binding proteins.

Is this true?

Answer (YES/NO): NO